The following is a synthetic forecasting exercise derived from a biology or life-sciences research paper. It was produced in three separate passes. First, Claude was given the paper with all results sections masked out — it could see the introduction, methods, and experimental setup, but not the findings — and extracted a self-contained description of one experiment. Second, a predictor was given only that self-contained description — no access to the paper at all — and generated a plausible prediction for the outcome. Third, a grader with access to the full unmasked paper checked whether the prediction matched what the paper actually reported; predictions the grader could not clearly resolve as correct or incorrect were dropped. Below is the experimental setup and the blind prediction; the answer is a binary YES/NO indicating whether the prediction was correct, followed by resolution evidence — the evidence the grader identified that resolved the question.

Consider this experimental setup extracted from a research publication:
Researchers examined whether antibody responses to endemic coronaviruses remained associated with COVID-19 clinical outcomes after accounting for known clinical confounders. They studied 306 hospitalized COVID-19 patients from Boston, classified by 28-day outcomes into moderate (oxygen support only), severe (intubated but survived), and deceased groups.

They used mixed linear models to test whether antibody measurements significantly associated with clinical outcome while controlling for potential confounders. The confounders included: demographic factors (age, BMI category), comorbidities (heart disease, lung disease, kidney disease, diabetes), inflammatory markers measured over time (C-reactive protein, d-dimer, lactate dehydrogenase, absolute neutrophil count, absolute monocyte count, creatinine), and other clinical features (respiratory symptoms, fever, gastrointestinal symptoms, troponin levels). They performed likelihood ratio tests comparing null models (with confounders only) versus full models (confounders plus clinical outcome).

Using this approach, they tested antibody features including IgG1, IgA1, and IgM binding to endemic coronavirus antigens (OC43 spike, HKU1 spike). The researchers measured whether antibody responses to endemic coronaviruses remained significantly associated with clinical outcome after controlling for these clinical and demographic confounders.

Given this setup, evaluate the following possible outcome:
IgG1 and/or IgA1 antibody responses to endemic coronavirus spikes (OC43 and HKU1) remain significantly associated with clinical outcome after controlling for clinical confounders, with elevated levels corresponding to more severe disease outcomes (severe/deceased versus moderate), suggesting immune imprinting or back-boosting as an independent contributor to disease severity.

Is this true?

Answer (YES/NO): NO